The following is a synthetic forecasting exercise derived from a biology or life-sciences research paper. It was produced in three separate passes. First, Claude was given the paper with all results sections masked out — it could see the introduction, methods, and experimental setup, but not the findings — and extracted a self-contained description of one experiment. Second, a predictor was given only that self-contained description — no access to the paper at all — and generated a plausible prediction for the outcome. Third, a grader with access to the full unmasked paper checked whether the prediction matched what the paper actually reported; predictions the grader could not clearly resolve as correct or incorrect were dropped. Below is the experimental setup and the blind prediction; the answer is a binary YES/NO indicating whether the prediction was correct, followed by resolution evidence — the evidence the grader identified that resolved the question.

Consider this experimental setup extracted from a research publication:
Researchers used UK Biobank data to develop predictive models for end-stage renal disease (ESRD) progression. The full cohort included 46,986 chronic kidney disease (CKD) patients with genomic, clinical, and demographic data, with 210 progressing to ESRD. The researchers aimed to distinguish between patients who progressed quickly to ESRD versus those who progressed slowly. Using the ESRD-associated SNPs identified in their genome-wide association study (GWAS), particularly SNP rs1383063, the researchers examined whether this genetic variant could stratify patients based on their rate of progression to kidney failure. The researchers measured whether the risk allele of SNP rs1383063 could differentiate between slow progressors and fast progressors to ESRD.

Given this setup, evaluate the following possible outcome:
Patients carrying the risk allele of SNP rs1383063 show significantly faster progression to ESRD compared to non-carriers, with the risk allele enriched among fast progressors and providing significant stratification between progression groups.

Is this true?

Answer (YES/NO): NO